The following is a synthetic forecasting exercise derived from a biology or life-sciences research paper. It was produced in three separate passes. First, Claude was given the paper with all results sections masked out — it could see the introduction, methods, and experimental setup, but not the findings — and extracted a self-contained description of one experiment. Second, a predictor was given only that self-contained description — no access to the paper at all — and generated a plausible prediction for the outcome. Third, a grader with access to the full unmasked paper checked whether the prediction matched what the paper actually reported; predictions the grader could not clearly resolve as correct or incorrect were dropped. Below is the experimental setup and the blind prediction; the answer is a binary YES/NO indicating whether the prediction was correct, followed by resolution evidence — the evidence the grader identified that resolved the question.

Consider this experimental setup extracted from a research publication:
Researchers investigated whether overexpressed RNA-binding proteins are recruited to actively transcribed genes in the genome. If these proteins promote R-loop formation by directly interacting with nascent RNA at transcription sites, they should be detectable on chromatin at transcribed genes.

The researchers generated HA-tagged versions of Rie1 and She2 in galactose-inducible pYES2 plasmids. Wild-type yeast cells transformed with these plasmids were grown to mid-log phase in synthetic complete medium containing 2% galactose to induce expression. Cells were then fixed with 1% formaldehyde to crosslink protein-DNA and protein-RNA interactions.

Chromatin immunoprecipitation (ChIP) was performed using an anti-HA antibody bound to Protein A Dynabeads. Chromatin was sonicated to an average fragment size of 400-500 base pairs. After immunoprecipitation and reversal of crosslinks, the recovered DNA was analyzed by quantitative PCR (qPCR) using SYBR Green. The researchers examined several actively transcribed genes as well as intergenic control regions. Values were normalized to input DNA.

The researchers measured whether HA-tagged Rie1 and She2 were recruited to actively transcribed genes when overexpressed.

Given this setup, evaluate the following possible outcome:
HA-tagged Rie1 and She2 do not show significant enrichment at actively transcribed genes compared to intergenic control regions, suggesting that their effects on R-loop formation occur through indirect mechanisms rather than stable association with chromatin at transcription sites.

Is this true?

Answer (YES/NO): NO